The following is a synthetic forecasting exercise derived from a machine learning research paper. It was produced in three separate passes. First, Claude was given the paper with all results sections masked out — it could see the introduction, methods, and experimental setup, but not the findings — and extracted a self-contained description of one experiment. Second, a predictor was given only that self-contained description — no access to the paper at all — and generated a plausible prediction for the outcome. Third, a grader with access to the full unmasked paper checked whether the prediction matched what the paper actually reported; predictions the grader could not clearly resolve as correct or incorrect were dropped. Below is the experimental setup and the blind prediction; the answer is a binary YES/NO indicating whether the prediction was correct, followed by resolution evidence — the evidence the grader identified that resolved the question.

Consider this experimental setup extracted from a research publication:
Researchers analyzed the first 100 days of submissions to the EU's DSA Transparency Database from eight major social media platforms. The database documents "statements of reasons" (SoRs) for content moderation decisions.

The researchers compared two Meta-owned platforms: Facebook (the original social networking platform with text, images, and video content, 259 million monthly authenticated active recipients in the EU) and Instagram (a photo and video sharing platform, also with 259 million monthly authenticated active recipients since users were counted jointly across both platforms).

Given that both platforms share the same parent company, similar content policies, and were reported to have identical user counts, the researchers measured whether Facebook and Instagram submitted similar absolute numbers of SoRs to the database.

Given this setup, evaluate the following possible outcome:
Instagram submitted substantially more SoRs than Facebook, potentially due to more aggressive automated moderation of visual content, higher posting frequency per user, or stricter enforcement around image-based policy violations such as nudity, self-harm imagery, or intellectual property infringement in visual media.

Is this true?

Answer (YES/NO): NO